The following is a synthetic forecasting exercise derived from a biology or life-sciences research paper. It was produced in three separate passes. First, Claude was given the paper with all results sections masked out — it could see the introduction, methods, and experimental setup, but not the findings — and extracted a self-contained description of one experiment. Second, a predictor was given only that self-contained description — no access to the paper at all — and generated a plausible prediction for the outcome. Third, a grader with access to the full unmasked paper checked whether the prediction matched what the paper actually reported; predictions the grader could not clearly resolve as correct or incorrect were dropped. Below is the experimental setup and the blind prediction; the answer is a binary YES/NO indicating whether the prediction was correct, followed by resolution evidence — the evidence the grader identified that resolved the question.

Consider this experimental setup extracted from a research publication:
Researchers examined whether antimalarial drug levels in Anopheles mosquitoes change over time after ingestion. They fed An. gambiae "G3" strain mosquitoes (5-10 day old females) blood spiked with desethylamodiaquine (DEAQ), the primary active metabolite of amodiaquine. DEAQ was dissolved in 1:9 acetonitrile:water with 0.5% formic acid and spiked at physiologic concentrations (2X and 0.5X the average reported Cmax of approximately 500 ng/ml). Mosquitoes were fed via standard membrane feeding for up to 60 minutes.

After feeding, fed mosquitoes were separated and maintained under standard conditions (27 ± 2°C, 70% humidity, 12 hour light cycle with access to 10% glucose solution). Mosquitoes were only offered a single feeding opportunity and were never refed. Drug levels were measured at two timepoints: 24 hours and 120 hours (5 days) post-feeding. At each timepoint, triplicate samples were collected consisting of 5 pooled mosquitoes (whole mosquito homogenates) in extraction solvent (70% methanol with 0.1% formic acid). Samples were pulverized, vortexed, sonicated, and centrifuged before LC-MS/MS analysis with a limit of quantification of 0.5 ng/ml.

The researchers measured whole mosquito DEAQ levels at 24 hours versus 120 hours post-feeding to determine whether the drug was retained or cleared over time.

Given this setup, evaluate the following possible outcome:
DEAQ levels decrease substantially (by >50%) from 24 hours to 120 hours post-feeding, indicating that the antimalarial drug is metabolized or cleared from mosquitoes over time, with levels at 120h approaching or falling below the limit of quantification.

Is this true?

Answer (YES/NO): NO